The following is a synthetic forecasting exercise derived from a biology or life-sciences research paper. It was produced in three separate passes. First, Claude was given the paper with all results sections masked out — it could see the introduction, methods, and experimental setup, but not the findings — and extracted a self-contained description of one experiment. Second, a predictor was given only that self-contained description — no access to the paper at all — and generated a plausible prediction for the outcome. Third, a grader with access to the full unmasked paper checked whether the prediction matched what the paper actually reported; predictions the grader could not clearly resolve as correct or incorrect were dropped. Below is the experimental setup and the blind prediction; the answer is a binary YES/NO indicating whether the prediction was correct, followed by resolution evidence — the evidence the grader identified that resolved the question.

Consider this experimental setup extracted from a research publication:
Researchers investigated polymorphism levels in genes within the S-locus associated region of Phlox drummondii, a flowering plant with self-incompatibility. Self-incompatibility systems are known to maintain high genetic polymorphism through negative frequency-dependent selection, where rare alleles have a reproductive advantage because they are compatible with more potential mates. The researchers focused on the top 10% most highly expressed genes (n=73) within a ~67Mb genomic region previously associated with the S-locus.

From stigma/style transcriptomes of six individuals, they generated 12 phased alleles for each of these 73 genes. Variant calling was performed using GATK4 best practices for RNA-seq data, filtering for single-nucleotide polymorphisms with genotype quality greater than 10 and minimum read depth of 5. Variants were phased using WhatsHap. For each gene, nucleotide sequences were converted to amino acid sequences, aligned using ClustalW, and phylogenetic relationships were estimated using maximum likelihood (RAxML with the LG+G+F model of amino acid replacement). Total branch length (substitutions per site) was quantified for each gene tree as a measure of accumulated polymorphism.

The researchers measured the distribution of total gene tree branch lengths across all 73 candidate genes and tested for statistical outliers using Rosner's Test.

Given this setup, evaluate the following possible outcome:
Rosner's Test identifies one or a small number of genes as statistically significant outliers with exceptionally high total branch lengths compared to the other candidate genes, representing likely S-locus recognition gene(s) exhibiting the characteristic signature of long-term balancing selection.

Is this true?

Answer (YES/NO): YES